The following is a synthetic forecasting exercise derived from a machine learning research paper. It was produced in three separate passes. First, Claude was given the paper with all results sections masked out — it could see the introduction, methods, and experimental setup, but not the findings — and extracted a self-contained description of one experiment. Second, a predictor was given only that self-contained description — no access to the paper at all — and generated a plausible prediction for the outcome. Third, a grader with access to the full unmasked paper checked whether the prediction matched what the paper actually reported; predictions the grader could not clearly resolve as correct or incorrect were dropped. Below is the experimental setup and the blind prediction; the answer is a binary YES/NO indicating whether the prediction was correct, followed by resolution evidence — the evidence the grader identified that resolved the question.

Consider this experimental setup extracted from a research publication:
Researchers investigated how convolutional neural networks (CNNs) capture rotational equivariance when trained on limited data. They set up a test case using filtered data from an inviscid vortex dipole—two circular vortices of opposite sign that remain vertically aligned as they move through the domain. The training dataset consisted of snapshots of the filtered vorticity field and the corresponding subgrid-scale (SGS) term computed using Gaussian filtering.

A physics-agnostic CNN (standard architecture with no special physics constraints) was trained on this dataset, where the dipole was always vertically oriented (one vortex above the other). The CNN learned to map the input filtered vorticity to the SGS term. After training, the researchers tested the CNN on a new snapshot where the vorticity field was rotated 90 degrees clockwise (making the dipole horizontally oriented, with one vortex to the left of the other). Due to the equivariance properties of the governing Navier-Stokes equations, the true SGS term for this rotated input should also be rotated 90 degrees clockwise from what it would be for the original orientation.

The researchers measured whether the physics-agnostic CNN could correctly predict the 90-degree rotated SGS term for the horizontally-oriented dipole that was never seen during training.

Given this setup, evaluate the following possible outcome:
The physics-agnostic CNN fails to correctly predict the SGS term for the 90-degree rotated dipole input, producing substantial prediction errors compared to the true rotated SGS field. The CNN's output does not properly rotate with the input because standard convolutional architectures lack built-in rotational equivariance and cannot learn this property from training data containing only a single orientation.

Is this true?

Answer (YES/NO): YES